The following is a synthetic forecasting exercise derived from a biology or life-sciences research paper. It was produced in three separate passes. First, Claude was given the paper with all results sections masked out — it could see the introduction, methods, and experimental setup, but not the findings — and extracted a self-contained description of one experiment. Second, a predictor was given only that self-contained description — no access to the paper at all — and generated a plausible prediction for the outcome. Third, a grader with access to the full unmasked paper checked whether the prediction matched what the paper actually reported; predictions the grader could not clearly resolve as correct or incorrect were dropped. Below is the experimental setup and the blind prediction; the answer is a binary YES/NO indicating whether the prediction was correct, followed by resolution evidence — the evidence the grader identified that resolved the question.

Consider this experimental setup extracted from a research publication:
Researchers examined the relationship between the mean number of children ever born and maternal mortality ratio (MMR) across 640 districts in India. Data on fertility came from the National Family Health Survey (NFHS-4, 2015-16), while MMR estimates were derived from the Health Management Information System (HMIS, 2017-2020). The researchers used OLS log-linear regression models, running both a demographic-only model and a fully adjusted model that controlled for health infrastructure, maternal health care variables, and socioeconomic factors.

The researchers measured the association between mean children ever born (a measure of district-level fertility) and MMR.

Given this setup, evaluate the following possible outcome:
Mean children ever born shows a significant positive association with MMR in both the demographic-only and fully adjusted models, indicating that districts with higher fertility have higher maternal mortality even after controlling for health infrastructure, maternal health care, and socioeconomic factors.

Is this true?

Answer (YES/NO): YES